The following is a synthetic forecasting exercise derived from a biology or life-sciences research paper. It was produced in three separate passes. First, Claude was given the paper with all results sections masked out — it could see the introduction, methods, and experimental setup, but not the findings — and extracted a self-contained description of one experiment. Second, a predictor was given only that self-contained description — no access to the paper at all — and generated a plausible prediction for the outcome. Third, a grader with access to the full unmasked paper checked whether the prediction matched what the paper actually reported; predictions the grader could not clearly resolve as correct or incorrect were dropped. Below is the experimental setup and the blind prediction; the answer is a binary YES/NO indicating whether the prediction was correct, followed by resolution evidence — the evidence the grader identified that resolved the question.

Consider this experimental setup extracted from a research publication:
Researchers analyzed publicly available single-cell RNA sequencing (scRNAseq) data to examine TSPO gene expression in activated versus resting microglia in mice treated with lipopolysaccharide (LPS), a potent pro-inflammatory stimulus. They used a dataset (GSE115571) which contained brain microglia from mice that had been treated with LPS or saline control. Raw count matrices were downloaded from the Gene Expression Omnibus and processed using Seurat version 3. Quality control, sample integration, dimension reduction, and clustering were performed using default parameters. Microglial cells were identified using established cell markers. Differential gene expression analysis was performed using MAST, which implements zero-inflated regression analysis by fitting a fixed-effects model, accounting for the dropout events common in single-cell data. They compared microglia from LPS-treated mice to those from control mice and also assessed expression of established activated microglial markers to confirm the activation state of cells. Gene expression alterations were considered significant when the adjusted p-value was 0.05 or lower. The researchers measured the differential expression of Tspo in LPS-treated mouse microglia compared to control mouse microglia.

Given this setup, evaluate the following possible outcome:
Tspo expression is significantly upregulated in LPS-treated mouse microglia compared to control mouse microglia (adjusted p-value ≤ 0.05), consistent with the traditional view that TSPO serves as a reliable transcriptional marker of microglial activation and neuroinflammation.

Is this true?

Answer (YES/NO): YES